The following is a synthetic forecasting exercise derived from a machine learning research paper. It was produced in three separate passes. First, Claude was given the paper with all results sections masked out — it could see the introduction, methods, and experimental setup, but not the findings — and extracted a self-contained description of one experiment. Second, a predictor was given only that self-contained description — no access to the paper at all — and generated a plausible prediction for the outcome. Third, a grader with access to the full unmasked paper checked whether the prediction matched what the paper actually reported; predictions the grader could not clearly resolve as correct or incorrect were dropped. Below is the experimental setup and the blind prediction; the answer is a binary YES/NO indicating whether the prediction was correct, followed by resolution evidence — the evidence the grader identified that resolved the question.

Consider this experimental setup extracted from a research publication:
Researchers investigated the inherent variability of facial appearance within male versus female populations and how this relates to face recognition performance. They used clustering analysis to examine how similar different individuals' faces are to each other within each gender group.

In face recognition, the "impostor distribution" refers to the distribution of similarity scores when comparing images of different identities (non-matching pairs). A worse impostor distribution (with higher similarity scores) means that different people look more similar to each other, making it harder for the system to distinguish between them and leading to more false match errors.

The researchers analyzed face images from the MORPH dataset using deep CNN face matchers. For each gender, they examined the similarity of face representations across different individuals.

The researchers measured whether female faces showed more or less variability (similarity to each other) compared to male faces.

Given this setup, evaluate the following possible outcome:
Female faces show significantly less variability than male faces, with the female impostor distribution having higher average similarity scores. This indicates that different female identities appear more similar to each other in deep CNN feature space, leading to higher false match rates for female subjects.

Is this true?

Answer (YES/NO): YES